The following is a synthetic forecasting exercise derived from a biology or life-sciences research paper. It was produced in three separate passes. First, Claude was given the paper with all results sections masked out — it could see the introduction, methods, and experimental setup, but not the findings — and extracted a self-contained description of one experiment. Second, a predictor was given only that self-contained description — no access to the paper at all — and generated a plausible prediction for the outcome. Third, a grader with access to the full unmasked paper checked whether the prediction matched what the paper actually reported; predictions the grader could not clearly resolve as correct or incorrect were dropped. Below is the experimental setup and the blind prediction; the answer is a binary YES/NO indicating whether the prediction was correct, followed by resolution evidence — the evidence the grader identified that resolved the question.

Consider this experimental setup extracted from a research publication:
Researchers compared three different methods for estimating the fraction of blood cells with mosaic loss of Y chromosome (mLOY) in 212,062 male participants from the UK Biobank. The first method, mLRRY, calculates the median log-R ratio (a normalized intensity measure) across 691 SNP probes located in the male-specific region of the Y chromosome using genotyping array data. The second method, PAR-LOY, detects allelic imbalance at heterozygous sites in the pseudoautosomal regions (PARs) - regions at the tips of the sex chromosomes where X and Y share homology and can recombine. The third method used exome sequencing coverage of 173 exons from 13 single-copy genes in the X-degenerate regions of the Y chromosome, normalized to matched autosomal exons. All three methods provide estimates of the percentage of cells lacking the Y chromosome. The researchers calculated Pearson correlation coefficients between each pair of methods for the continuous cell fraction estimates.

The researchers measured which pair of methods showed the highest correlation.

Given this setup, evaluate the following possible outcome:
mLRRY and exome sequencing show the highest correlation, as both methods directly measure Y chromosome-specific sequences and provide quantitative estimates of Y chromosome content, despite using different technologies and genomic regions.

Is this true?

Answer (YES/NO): NO